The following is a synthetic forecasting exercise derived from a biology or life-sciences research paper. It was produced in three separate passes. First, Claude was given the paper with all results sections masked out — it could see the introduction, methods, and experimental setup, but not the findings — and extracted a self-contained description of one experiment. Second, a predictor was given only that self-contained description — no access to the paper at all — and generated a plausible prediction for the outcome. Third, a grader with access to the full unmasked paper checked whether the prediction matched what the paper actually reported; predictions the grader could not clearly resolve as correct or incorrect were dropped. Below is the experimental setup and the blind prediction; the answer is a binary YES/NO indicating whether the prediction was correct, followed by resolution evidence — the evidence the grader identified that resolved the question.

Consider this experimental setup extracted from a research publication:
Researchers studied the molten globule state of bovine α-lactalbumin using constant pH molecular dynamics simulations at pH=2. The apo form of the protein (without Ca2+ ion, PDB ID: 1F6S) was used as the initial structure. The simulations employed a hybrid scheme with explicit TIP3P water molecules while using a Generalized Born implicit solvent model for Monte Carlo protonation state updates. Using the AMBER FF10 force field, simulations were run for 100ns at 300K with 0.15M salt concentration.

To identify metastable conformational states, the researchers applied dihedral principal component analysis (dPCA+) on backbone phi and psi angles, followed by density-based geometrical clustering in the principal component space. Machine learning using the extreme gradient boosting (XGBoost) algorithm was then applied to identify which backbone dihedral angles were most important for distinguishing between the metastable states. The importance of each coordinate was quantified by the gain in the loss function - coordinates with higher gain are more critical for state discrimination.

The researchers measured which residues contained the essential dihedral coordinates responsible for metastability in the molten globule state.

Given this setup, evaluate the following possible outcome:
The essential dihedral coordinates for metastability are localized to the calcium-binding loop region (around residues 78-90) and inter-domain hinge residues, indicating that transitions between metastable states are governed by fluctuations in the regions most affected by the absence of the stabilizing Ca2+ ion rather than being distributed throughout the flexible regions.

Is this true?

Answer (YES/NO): NO